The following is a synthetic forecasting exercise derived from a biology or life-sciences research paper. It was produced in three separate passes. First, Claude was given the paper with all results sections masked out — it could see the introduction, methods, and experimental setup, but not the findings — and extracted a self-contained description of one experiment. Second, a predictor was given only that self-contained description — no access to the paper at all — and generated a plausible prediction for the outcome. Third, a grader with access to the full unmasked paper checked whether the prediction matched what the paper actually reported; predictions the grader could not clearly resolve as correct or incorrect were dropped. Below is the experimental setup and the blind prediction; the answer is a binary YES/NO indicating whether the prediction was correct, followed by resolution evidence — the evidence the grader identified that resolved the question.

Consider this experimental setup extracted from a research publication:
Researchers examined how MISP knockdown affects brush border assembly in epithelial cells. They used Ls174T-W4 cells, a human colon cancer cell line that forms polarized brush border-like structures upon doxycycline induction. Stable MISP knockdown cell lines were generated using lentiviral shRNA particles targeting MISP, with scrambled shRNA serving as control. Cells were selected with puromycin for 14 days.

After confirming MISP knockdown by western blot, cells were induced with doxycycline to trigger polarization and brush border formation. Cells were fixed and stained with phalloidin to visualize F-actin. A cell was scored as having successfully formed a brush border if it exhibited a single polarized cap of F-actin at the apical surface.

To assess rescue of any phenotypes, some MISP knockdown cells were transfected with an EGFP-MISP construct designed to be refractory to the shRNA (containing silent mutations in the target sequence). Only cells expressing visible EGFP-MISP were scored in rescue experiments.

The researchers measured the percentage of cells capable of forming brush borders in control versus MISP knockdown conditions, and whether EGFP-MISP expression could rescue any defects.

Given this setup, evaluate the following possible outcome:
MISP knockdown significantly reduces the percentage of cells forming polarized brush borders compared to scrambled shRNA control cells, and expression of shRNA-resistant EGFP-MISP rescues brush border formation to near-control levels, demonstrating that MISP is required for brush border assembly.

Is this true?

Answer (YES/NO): NO